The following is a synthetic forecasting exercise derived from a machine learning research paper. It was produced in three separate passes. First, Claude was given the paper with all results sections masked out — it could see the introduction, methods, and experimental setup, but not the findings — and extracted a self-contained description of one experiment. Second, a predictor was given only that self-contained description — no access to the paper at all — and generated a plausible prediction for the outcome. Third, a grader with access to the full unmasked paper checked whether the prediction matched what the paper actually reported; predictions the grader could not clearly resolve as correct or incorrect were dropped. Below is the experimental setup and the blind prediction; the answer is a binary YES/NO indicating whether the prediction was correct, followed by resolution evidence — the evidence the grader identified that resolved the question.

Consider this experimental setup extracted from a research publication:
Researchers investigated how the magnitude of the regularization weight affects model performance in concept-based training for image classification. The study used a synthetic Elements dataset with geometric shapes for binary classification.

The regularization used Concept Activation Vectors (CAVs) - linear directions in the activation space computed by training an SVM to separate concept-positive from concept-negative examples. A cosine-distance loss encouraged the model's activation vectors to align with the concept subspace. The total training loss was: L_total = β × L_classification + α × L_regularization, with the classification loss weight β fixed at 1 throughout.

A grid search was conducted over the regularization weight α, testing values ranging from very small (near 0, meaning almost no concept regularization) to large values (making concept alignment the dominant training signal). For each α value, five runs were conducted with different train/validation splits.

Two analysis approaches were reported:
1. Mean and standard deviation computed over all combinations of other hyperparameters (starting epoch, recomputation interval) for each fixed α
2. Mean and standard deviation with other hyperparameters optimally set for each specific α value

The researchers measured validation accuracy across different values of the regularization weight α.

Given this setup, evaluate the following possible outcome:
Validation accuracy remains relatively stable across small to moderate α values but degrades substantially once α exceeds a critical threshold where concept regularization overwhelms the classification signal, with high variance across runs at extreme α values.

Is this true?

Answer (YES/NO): NO